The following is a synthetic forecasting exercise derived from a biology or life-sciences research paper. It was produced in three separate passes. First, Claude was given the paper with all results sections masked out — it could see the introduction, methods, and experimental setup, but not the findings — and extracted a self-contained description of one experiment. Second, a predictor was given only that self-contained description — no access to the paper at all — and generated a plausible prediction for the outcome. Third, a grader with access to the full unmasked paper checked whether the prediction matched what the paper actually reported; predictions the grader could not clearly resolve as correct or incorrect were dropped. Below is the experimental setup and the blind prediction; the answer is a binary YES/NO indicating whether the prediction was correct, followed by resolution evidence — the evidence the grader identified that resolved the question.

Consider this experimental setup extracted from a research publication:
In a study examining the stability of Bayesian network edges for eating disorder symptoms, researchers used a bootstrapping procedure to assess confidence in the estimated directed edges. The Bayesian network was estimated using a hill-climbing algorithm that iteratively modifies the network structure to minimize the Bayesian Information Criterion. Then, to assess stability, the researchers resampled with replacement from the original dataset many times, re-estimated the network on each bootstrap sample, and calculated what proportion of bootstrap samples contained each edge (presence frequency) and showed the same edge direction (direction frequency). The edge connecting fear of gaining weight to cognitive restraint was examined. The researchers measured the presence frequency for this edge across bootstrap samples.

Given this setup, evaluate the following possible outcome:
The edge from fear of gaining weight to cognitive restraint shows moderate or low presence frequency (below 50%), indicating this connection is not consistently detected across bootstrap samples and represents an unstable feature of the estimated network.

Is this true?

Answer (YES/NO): NO